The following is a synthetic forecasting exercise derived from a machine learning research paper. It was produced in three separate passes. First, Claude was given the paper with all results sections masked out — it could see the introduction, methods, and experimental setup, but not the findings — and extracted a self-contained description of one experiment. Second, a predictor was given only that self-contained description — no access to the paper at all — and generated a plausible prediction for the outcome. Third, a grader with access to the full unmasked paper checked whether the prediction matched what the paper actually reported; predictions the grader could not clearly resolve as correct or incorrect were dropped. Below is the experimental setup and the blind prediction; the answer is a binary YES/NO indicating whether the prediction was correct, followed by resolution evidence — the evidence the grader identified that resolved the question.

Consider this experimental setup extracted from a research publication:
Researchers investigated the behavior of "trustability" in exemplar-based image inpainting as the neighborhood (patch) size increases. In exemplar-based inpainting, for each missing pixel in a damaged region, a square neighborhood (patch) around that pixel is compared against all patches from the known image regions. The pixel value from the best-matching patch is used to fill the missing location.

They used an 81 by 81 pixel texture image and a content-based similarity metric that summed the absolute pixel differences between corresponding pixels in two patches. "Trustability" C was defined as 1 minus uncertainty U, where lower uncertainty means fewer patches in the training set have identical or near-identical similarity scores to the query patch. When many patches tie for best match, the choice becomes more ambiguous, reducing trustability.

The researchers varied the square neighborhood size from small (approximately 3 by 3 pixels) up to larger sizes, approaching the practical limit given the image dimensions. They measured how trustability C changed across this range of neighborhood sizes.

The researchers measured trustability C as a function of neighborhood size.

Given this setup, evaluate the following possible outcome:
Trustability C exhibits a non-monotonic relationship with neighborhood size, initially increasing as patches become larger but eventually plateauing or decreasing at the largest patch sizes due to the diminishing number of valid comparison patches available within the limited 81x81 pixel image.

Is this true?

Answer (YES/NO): YES